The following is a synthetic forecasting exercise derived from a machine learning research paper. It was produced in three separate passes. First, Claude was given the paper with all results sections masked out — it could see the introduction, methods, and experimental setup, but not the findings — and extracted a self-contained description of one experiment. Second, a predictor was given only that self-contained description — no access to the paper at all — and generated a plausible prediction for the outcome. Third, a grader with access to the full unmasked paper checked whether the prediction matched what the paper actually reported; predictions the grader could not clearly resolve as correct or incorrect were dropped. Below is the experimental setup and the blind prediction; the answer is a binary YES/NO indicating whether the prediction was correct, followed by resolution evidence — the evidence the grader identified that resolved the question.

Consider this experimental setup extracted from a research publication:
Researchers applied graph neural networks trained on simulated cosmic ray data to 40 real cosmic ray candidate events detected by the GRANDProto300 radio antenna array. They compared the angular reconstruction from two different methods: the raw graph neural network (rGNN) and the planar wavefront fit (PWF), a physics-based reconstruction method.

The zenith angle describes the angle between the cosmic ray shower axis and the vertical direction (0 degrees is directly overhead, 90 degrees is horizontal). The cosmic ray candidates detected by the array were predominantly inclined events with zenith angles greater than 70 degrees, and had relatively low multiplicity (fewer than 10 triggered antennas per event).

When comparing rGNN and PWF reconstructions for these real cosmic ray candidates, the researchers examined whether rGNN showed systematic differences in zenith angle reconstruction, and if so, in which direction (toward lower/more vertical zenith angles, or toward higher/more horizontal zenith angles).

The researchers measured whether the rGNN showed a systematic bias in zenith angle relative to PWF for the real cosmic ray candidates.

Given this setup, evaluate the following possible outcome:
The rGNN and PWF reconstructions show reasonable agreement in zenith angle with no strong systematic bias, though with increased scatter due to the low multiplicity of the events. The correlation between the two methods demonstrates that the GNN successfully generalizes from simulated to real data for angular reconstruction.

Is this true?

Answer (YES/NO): NO